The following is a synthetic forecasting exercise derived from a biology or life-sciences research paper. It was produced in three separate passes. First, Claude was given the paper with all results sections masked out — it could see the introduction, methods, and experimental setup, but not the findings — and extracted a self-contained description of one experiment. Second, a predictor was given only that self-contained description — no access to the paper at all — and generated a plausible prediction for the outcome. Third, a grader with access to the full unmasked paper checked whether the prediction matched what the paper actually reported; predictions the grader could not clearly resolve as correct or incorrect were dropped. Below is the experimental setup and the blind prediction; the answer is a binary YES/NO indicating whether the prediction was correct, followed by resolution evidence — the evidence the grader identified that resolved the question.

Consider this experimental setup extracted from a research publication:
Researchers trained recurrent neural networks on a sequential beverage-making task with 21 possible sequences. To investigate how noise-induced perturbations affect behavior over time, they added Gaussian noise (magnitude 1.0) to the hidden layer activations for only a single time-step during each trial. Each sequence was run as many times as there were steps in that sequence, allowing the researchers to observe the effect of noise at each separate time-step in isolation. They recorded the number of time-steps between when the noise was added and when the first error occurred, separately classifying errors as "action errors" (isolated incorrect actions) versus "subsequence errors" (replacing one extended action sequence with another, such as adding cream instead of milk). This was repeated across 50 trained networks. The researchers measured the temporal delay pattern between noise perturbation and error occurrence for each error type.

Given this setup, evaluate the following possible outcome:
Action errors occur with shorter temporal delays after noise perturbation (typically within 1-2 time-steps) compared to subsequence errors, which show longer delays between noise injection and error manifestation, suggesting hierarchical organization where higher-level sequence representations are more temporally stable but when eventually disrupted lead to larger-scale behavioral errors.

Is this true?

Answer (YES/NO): YES